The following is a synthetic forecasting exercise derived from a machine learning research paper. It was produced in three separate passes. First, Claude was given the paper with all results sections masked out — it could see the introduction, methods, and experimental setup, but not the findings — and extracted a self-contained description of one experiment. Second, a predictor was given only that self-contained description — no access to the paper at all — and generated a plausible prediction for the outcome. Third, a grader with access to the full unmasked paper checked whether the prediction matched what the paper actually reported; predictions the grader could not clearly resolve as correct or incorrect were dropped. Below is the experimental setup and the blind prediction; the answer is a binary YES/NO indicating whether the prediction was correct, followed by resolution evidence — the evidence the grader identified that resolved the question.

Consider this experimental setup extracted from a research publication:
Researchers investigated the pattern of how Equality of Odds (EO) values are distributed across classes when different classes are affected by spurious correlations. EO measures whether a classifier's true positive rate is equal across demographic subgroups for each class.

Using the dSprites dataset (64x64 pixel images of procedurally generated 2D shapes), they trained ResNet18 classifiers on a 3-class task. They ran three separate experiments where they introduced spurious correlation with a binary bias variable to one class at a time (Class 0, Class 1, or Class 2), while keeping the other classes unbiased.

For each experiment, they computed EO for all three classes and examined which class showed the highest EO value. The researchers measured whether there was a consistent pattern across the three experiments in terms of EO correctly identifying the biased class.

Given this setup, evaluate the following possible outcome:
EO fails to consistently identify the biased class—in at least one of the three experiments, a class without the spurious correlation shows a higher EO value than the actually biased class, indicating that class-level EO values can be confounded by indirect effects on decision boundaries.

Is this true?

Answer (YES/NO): YES